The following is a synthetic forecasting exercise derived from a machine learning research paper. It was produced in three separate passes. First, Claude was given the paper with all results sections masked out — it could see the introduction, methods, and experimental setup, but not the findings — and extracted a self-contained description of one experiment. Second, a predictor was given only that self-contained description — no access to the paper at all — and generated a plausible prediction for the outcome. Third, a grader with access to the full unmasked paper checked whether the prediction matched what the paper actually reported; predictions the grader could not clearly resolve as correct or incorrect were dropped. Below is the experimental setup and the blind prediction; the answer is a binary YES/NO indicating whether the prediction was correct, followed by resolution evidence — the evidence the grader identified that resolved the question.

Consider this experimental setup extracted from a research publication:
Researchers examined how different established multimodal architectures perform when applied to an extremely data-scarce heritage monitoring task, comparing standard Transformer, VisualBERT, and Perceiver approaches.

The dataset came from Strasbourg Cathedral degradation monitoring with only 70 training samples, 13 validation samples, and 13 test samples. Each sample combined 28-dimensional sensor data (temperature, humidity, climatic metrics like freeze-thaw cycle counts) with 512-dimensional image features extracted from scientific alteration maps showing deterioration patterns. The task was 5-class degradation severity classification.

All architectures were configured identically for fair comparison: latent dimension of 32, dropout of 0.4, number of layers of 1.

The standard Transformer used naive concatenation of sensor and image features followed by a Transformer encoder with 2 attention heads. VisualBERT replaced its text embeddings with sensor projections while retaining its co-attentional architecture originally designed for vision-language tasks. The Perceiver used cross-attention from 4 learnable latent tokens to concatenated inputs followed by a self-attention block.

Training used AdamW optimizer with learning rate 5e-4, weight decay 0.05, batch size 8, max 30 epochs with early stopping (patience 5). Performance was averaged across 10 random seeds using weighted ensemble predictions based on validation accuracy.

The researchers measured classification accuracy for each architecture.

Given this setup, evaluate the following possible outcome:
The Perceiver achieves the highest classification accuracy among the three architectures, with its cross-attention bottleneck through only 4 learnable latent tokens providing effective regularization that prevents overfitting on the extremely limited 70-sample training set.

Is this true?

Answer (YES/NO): YES